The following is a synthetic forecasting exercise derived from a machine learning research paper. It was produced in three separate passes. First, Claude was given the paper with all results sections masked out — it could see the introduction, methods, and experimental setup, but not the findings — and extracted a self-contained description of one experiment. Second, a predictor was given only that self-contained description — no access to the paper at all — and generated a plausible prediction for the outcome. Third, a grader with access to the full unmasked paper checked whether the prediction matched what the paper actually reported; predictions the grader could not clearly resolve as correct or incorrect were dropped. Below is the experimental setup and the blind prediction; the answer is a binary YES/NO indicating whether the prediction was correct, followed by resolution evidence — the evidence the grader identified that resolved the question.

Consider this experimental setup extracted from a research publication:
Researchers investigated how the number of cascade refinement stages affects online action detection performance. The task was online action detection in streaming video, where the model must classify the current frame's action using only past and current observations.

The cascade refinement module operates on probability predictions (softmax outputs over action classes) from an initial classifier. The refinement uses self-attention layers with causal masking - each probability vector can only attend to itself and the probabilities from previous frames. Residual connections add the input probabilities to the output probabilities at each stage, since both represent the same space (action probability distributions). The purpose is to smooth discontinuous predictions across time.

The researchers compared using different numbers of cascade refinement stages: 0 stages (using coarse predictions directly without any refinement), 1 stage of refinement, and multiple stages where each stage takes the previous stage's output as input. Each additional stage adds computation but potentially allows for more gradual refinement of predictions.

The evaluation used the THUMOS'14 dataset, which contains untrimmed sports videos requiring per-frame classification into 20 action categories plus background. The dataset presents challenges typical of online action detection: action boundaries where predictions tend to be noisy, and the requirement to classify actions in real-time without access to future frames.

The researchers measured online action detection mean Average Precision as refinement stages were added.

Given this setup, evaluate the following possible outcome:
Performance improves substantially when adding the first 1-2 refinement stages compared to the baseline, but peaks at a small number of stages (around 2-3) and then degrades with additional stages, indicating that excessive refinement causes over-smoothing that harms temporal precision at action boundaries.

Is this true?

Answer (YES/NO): NO